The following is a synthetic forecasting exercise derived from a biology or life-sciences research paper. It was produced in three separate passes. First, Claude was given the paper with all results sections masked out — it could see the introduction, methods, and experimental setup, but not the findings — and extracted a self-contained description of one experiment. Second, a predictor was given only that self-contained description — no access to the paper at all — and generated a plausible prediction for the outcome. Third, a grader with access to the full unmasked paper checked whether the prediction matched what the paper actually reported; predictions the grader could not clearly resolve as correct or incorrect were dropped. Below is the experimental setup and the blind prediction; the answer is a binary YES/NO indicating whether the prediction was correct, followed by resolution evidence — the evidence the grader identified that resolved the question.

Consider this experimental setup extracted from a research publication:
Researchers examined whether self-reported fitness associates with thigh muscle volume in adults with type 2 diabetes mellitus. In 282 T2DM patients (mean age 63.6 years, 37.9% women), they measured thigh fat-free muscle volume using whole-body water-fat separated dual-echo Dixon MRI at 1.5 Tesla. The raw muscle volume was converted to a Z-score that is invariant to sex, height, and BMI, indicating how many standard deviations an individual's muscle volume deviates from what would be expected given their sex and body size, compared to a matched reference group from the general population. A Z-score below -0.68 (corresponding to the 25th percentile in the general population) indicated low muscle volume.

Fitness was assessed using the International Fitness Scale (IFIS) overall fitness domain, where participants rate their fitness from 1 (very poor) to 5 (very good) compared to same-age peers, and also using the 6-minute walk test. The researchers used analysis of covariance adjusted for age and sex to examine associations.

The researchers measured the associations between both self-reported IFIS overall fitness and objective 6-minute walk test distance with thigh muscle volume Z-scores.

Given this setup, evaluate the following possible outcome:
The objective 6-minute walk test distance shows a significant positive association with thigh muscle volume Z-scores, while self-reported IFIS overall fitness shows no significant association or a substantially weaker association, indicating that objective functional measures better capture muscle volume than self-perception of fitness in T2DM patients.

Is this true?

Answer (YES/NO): NO